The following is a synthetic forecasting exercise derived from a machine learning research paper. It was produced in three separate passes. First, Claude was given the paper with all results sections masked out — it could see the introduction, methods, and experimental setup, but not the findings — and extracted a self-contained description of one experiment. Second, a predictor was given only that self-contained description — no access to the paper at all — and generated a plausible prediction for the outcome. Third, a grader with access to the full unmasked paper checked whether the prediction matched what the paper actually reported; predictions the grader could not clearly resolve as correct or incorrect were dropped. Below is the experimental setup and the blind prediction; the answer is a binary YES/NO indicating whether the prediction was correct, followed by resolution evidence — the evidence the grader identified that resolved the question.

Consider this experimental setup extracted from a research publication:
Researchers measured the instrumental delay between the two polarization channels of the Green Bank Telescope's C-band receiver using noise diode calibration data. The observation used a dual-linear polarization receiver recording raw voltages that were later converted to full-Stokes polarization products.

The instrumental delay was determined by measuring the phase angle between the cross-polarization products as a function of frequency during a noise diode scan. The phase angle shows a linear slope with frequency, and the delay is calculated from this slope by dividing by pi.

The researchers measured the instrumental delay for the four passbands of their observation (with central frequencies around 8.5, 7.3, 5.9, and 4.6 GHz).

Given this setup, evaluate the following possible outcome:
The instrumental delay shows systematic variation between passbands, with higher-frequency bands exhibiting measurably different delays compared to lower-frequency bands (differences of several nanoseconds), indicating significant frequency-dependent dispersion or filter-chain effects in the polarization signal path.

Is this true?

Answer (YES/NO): NO